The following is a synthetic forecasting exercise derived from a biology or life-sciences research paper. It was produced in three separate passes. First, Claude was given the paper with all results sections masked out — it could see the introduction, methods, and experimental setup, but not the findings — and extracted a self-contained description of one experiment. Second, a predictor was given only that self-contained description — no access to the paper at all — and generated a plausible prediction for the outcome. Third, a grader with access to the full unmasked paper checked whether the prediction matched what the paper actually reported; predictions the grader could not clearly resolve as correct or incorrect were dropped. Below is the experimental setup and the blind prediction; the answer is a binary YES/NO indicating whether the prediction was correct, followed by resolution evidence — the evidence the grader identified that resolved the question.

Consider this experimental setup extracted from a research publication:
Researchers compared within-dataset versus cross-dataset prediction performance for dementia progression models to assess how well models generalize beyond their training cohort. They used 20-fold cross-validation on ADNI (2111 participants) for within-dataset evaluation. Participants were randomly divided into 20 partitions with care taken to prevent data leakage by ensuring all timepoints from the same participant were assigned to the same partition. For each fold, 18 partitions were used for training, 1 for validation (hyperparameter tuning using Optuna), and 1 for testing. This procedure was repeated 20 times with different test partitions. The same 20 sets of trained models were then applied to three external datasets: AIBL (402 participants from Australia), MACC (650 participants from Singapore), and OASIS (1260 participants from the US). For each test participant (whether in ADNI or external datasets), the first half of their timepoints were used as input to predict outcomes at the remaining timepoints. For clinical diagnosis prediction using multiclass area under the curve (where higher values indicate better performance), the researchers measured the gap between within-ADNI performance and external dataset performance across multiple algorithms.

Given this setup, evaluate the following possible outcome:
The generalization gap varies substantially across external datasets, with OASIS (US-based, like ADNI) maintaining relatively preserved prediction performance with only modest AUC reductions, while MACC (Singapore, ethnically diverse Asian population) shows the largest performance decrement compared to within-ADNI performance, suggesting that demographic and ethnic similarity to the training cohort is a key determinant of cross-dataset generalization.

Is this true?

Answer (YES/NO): NO